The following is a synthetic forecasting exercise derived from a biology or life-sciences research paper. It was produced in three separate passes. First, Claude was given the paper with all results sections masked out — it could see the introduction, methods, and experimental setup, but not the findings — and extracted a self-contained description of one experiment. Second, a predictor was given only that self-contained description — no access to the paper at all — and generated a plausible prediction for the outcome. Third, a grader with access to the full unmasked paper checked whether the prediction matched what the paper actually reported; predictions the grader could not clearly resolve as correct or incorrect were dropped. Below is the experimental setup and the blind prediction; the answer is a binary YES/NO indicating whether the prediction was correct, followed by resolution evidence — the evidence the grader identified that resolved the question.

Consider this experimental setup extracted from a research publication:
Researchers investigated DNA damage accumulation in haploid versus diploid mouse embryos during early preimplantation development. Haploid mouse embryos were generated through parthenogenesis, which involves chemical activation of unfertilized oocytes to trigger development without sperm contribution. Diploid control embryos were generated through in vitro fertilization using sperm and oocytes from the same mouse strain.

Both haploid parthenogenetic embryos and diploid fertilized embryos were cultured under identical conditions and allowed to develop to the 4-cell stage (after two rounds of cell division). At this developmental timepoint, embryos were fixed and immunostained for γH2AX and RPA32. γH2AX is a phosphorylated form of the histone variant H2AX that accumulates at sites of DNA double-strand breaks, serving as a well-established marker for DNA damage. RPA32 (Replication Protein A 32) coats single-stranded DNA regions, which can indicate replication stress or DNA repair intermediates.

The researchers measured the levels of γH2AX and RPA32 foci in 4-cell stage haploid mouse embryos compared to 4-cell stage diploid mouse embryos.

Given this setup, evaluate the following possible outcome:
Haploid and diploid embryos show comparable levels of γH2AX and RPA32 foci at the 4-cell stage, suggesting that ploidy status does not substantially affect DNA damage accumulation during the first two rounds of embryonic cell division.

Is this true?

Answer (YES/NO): NO